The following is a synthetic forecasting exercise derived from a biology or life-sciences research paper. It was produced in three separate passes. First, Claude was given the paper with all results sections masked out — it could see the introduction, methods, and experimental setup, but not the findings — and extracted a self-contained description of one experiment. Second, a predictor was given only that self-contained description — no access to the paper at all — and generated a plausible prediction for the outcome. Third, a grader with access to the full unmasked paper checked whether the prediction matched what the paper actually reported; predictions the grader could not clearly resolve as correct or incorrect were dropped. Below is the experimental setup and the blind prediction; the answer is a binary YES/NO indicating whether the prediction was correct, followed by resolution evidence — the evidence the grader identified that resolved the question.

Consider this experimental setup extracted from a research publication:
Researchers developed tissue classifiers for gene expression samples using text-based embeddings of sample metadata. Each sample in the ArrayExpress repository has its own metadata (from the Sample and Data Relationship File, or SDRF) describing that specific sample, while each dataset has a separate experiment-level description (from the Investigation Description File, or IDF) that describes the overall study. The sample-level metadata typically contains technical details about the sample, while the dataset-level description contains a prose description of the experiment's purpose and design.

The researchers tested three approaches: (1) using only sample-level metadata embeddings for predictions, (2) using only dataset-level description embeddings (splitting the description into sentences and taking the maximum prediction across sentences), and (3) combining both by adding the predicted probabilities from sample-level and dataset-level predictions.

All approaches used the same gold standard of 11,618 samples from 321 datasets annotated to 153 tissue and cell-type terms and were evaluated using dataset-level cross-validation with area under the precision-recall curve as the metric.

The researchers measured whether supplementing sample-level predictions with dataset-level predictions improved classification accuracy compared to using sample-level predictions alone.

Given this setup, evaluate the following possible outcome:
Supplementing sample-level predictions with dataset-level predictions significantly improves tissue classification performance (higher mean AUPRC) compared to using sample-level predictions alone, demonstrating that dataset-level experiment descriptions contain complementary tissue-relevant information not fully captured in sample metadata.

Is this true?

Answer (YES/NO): NO